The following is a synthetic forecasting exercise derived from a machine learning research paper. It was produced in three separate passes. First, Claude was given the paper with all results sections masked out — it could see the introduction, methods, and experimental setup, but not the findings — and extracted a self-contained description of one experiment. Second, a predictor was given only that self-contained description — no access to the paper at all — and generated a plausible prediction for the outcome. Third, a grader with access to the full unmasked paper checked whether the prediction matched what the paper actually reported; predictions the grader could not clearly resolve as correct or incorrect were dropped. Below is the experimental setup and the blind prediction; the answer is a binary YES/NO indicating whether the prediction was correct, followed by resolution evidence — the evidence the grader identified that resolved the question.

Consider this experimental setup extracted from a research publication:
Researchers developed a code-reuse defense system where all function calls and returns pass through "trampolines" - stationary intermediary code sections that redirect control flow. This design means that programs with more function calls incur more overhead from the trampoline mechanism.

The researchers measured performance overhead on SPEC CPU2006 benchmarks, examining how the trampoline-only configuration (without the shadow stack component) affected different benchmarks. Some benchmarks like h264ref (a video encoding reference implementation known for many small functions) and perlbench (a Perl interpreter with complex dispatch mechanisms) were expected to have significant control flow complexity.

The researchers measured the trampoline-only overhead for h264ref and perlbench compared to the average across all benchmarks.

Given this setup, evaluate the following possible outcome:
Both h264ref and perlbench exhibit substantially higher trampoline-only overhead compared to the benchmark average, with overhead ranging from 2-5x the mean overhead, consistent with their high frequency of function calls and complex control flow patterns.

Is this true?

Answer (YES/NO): YES